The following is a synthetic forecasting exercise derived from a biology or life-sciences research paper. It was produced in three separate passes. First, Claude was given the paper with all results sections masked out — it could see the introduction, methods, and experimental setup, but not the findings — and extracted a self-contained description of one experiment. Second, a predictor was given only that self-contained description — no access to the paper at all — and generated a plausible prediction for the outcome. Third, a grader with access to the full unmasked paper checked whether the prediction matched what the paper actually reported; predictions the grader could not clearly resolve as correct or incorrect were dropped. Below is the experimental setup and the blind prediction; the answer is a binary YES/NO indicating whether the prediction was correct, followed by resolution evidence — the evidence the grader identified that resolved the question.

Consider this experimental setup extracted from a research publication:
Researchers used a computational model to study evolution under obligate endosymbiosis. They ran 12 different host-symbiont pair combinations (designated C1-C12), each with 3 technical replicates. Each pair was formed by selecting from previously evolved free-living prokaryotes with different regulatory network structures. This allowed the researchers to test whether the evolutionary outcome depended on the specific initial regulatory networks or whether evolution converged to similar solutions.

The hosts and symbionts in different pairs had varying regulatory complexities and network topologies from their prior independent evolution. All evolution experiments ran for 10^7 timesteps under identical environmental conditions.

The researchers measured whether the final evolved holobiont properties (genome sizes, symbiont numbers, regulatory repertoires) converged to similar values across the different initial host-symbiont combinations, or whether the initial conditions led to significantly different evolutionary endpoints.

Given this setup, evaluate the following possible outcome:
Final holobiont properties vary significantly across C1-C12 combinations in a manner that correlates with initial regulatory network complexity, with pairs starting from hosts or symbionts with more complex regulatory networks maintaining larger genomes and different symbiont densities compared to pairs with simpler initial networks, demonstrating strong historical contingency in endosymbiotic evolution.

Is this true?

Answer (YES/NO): NO